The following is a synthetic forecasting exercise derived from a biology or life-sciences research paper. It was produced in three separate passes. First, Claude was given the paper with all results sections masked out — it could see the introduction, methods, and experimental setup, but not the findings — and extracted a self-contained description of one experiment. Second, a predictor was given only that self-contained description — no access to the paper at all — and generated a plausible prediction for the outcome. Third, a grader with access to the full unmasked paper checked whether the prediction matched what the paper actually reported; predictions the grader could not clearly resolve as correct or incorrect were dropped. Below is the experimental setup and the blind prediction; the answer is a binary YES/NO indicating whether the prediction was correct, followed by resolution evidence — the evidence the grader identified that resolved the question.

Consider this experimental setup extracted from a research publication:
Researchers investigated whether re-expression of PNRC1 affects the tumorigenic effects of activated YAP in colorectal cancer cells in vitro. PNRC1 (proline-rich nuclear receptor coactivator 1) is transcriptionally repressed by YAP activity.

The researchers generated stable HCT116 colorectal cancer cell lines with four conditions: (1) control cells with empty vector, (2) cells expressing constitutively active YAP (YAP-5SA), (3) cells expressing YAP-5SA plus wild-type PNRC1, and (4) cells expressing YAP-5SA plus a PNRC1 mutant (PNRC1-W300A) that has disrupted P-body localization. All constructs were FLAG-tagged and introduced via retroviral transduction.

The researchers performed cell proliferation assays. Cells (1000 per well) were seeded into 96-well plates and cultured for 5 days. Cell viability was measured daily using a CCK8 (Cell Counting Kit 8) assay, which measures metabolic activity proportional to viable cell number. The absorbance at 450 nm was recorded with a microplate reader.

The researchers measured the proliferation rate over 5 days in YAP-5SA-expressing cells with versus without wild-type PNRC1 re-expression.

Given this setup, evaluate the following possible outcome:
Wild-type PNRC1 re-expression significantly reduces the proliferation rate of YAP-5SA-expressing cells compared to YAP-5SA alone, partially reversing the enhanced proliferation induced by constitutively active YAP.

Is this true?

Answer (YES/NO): NO